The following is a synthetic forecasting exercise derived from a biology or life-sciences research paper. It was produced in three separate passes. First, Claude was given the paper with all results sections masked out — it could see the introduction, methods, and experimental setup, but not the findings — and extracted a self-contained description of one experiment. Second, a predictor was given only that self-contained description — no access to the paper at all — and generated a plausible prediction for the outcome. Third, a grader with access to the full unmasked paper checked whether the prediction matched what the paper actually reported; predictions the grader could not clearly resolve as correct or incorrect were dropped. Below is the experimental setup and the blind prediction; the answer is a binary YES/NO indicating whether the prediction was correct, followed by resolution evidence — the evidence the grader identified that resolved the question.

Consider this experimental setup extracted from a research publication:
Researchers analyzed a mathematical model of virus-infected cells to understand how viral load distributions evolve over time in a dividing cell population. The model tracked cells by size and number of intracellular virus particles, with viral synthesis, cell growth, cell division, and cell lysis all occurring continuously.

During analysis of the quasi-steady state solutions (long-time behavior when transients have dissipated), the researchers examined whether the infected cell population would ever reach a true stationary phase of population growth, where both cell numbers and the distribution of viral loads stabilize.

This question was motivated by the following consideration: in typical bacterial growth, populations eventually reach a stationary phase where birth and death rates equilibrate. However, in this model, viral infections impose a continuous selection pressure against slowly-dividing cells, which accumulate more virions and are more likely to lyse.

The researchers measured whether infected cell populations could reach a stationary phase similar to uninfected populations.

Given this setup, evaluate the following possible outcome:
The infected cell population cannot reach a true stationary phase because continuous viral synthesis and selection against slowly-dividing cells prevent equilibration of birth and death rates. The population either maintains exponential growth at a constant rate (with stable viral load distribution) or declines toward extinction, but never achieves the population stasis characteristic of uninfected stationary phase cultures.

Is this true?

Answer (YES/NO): NO